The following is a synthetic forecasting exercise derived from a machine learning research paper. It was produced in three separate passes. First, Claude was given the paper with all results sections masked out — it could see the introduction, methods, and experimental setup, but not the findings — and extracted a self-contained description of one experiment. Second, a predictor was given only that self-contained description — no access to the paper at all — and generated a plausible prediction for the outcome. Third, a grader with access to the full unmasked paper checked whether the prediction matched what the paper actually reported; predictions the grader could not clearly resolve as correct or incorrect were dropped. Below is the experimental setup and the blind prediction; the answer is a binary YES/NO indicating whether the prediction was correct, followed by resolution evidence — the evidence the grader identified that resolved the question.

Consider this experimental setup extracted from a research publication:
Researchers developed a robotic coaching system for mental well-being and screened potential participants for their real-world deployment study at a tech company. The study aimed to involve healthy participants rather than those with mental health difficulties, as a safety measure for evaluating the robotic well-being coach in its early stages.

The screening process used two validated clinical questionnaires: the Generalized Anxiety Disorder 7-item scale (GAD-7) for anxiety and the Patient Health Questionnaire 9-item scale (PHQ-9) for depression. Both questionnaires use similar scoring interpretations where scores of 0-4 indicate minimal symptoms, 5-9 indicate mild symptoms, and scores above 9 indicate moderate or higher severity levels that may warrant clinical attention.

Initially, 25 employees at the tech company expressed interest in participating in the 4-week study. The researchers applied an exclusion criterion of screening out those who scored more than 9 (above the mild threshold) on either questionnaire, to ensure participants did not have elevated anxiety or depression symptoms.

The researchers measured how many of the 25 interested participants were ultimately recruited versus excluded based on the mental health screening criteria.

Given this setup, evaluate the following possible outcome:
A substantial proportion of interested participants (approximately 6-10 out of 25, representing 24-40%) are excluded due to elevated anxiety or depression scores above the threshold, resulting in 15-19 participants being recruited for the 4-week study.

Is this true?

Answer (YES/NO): YES